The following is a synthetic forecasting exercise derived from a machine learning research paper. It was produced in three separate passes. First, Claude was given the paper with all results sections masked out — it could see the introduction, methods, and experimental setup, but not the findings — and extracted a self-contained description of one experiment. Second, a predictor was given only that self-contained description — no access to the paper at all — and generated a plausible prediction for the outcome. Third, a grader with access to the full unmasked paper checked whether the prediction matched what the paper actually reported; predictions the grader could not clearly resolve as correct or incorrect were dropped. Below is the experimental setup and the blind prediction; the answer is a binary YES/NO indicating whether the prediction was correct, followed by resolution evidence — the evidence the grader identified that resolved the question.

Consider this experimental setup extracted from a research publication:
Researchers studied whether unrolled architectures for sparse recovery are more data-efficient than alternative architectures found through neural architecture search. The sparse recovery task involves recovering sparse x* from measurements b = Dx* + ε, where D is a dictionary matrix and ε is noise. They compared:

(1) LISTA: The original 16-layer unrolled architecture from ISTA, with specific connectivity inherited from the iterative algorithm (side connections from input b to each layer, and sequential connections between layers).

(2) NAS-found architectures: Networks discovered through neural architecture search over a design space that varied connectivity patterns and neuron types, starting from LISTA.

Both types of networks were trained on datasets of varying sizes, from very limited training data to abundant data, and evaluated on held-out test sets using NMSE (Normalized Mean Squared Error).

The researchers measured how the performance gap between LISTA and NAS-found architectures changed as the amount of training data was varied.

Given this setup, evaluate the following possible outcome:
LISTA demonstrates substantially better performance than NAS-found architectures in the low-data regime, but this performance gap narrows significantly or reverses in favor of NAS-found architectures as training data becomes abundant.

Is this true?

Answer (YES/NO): NO